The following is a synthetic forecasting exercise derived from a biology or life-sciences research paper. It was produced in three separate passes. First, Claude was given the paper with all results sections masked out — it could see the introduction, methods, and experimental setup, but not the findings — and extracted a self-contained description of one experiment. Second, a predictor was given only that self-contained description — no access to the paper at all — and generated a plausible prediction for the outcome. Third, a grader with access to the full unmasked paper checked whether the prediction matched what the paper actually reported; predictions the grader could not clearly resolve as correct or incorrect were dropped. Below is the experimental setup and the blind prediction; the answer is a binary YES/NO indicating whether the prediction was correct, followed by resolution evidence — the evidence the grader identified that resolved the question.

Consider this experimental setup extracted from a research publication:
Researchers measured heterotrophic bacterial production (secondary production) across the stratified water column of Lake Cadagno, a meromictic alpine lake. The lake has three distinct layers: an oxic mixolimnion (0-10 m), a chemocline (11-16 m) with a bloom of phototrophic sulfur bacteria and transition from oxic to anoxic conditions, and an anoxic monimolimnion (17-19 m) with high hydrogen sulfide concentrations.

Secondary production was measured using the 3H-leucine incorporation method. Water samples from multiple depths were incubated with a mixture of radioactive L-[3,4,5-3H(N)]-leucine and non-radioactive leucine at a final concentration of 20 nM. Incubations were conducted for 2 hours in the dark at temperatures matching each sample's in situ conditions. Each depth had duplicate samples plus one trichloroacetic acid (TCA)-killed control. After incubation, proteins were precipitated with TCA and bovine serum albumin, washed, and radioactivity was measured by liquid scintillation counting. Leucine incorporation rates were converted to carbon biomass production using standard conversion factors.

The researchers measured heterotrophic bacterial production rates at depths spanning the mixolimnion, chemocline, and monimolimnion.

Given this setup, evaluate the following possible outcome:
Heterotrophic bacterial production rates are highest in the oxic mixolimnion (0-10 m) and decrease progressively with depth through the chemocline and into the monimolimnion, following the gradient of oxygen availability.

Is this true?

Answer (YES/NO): NO